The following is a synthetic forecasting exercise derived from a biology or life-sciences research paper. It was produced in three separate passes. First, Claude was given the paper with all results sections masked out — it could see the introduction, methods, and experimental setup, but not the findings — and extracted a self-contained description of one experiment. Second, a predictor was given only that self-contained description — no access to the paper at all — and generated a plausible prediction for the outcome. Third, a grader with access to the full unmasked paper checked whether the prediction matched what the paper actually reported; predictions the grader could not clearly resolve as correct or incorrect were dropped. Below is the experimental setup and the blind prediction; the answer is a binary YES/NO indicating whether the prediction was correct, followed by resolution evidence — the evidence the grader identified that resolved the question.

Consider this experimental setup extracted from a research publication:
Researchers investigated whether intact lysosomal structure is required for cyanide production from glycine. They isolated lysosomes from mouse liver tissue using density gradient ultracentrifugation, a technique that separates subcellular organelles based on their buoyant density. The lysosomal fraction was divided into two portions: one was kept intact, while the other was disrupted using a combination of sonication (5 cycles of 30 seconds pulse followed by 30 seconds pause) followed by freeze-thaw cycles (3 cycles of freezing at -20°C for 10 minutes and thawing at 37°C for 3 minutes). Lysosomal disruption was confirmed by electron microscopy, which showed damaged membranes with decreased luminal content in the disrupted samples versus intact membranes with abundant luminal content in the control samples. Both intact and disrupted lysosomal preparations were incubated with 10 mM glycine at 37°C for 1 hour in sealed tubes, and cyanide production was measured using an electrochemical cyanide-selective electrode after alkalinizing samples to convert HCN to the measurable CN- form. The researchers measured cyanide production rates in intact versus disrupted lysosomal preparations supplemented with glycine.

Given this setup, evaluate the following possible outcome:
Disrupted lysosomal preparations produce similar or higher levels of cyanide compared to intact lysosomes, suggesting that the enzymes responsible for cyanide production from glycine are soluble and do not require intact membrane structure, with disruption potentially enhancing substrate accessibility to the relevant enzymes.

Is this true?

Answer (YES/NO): NO